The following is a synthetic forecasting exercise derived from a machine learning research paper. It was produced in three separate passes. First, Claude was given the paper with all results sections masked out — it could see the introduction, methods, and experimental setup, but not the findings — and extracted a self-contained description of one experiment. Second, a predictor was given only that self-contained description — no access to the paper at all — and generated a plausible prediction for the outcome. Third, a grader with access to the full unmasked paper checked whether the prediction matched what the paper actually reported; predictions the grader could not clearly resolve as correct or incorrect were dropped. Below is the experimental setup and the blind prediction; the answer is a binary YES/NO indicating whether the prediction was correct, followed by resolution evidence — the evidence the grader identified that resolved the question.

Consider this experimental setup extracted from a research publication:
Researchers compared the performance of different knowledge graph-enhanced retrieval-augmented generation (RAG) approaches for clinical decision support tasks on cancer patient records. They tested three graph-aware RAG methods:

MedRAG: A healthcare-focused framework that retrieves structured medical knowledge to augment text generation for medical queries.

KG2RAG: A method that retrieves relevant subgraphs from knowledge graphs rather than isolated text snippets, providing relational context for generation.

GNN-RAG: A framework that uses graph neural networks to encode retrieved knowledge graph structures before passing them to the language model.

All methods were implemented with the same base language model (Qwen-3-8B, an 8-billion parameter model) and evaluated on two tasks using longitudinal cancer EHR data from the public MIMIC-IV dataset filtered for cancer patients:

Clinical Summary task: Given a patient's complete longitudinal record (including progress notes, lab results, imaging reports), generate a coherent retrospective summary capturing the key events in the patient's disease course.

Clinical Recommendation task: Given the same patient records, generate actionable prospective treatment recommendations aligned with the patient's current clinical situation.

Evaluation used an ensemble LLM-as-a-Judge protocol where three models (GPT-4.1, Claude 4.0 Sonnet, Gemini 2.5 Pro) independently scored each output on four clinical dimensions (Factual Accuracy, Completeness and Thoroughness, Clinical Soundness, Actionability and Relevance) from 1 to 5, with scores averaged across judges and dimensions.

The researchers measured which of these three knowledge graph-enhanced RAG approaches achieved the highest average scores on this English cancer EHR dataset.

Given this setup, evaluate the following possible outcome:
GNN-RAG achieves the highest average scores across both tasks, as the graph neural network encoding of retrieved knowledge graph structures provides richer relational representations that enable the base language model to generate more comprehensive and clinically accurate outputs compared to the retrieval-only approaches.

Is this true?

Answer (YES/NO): NO